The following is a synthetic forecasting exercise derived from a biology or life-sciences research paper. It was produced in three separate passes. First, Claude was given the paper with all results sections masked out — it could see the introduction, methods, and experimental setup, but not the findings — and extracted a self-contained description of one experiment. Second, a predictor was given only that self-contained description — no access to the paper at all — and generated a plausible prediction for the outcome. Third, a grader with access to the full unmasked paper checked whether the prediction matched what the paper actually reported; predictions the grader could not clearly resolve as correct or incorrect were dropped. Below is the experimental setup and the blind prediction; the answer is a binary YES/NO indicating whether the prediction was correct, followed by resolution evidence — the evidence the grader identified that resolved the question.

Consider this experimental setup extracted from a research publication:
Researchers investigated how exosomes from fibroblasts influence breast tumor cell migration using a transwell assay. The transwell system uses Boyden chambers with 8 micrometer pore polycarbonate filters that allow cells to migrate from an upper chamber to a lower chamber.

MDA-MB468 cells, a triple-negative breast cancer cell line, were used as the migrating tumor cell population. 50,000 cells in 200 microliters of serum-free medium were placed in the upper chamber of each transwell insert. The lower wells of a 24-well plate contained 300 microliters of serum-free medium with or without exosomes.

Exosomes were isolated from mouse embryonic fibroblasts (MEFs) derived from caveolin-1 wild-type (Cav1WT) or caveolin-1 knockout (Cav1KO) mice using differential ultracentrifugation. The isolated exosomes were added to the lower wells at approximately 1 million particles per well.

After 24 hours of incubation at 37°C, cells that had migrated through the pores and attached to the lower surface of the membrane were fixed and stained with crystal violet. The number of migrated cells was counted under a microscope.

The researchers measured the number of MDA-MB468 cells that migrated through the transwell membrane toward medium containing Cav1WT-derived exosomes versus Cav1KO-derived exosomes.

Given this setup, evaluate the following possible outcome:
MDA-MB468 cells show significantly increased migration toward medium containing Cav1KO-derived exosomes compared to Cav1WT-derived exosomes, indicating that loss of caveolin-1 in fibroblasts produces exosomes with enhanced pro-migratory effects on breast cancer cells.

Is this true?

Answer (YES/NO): NO